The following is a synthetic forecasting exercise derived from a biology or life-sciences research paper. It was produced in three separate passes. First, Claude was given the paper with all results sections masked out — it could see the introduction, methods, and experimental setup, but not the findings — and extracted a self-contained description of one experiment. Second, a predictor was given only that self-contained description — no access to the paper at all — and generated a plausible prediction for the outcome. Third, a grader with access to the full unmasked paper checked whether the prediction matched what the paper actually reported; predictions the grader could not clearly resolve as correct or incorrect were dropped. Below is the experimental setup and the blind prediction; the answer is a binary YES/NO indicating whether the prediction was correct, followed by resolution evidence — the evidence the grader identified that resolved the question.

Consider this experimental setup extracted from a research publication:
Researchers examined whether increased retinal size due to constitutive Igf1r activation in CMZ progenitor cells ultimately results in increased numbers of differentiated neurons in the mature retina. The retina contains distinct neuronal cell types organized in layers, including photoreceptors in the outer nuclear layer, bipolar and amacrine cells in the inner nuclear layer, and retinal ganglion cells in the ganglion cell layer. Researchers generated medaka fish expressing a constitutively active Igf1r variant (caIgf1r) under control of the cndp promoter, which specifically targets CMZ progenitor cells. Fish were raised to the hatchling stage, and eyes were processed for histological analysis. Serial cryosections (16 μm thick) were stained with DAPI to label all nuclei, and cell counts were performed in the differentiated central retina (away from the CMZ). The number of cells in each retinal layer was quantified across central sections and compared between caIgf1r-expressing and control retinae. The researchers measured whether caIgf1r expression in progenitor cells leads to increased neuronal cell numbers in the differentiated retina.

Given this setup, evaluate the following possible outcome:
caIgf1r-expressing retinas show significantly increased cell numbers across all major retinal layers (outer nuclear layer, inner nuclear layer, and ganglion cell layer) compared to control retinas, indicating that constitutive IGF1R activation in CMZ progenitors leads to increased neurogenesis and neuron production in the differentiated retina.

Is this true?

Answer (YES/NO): NO